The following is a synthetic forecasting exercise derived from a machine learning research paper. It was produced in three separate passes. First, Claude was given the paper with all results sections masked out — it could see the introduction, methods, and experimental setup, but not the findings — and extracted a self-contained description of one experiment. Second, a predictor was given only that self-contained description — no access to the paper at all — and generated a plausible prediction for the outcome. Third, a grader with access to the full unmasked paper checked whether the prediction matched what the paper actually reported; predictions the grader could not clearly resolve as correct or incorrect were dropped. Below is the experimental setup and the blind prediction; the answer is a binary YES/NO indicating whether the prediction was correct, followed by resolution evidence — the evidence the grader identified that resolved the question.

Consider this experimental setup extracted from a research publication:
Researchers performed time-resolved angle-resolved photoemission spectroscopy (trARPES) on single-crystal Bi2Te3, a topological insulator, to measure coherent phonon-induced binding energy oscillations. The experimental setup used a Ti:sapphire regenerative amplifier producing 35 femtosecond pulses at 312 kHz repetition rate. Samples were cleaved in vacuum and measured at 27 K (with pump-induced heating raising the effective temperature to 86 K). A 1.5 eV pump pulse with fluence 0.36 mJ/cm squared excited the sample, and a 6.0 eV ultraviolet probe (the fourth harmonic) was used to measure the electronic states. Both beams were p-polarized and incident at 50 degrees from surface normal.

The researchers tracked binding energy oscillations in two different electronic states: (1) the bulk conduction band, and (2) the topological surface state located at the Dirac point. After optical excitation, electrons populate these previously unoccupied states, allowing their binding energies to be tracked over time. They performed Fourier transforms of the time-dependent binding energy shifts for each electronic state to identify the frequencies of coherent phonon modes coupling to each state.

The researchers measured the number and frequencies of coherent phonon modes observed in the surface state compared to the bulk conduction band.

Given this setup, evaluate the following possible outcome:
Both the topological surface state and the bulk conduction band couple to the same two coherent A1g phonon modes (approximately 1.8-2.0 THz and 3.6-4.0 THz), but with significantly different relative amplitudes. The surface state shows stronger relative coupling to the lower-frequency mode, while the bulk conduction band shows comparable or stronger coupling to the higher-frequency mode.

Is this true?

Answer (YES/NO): NO